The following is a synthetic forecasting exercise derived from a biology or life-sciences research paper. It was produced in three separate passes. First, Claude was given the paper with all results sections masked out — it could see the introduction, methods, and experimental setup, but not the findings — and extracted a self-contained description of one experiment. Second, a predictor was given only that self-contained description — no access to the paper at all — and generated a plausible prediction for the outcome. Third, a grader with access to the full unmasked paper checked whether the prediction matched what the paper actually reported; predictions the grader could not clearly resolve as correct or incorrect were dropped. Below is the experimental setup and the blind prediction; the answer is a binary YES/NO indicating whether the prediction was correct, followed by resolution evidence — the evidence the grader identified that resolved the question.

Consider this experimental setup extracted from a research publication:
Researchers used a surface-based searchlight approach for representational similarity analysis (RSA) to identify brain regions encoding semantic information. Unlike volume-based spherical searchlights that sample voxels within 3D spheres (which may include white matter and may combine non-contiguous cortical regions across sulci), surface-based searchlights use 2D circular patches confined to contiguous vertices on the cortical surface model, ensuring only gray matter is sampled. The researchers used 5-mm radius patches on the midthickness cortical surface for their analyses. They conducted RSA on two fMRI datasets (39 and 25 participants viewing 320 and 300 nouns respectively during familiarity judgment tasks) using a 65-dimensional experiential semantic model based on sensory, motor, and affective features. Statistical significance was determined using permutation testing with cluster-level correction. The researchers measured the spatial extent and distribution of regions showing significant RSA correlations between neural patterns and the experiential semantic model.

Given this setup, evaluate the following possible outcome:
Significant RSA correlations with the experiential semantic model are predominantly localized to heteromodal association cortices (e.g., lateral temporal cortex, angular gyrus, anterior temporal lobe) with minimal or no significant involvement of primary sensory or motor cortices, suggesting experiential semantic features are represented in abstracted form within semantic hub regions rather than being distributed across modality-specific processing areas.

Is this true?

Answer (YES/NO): NO